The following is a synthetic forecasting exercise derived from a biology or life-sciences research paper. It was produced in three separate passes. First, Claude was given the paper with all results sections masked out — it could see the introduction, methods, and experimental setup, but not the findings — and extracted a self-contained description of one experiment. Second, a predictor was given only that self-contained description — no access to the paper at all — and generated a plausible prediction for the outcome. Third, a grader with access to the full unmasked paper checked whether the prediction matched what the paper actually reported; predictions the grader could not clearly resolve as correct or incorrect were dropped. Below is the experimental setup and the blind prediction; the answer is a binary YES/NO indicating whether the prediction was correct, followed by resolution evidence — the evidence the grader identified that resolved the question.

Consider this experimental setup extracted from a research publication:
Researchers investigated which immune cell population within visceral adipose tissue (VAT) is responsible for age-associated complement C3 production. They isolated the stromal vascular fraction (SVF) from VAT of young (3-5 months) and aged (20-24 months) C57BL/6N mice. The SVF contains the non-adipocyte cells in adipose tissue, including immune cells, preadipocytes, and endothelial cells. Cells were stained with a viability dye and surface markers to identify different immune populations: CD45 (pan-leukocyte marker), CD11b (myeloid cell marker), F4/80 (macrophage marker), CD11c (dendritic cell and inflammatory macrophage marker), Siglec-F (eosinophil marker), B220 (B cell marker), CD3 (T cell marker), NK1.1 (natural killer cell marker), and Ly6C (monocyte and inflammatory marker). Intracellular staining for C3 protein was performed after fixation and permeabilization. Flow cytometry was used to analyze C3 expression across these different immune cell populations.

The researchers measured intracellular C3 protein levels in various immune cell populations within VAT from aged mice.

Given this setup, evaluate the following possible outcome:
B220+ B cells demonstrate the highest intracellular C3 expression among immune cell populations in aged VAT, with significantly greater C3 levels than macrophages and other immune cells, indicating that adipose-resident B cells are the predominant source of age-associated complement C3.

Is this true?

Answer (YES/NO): NO